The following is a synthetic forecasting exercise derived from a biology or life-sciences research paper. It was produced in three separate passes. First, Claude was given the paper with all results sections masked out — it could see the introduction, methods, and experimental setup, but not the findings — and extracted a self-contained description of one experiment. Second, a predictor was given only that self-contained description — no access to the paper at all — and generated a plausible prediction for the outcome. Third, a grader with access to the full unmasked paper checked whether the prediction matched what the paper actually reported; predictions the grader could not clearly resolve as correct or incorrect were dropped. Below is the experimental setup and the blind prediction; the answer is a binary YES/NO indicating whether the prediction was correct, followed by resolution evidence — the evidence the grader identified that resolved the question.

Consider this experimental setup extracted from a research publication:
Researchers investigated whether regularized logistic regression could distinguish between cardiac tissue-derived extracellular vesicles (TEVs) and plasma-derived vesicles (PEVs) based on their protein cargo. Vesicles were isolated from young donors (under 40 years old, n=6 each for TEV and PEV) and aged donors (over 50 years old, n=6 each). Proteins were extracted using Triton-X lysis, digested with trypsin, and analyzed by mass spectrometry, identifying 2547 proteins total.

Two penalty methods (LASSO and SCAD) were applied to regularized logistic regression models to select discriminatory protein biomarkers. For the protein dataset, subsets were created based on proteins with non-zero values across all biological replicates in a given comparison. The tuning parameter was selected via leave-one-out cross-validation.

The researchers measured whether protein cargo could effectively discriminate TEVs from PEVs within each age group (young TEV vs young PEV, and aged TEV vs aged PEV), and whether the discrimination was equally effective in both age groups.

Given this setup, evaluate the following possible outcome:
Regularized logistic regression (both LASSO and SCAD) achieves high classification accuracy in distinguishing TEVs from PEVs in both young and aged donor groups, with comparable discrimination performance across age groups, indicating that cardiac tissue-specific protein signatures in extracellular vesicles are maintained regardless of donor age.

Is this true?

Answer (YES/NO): NO